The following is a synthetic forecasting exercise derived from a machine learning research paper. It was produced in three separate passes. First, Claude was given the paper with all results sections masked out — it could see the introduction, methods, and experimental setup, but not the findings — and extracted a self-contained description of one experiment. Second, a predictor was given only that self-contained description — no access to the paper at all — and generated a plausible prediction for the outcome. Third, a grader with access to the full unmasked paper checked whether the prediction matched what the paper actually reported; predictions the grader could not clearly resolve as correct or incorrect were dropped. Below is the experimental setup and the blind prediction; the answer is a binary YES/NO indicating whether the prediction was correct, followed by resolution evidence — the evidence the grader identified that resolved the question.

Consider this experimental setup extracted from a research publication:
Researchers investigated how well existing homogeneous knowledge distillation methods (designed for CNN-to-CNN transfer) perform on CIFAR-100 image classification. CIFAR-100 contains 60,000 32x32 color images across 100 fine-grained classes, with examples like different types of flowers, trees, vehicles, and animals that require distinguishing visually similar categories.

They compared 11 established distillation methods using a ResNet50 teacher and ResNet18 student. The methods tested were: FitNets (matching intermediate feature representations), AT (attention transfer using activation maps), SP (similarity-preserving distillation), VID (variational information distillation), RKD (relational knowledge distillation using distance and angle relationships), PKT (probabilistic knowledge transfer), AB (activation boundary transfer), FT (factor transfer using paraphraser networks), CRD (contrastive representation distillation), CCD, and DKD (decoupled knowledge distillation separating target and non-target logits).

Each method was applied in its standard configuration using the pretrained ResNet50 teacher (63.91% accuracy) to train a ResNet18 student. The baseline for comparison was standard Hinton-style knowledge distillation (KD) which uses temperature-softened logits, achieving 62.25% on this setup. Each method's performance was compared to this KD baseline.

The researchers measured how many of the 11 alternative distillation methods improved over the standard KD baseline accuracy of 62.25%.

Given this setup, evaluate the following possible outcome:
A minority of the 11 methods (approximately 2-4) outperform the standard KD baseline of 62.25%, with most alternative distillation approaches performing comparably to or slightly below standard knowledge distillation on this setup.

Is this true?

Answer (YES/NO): YES